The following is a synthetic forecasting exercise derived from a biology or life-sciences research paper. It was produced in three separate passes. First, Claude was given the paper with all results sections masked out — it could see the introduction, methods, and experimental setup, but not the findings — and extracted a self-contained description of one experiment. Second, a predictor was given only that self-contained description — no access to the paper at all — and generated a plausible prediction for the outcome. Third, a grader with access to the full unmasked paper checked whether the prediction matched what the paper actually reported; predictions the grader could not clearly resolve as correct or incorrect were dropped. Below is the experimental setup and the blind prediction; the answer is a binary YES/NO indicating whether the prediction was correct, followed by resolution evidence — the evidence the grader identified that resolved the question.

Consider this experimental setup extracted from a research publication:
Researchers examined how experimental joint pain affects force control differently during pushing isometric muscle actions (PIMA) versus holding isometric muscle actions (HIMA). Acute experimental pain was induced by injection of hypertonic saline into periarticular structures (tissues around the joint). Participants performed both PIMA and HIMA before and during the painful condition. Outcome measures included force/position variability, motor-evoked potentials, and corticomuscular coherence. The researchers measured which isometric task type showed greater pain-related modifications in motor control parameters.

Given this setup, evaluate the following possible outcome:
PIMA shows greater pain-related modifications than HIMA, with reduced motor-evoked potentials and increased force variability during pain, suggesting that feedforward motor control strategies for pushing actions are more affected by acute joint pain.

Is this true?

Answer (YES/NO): NO